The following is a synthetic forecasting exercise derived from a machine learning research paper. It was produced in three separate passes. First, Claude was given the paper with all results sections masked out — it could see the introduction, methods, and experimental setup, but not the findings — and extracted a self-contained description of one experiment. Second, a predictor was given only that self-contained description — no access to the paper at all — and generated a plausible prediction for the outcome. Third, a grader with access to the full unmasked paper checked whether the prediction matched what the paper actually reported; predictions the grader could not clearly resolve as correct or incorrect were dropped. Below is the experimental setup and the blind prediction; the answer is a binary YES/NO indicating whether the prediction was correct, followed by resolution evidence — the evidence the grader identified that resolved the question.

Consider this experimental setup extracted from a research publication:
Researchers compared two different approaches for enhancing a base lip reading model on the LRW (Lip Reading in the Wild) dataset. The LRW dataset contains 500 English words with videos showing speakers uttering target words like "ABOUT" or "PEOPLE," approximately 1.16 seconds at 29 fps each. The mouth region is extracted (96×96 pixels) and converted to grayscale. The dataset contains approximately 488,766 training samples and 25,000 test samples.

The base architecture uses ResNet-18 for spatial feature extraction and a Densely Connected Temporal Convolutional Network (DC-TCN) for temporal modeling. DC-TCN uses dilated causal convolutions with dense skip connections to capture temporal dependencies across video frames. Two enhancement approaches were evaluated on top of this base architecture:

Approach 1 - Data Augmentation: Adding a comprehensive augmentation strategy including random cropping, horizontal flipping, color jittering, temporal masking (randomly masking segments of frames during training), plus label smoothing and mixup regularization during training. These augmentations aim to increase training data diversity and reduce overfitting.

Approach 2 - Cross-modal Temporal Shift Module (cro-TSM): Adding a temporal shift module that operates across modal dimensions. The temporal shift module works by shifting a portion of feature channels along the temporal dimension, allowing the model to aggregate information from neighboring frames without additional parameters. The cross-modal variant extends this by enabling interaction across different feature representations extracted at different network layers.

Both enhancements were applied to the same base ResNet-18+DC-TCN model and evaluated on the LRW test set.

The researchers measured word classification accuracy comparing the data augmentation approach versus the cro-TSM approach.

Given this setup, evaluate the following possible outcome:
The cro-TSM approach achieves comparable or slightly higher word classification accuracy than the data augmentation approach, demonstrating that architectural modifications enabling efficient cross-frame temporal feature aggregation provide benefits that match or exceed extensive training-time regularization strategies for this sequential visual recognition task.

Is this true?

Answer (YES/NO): YES